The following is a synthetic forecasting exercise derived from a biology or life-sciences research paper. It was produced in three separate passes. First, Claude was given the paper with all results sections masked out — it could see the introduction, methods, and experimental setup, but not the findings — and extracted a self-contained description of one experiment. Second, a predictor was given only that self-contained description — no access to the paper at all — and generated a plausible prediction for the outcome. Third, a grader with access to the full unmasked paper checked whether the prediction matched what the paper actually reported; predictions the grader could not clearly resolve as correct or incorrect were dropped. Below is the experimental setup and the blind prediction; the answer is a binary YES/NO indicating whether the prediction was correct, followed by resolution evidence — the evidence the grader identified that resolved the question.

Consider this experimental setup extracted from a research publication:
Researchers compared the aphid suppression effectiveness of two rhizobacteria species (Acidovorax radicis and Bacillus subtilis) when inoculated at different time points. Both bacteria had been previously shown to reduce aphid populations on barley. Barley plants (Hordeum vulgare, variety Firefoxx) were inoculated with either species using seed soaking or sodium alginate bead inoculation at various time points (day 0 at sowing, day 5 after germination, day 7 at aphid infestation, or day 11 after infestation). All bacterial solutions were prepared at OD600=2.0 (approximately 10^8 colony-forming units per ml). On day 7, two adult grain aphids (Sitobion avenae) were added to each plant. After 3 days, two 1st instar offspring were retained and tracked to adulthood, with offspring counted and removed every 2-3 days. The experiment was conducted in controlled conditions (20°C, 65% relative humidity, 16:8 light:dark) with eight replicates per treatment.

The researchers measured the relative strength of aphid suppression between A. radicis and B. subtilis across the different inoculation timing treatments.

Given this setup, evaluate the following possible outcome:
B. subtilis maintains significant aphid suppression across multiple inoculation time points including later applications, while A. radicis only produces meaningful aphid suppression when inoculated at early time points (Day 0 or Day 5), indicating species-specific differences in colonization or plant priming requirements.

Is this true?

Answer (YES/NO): YES